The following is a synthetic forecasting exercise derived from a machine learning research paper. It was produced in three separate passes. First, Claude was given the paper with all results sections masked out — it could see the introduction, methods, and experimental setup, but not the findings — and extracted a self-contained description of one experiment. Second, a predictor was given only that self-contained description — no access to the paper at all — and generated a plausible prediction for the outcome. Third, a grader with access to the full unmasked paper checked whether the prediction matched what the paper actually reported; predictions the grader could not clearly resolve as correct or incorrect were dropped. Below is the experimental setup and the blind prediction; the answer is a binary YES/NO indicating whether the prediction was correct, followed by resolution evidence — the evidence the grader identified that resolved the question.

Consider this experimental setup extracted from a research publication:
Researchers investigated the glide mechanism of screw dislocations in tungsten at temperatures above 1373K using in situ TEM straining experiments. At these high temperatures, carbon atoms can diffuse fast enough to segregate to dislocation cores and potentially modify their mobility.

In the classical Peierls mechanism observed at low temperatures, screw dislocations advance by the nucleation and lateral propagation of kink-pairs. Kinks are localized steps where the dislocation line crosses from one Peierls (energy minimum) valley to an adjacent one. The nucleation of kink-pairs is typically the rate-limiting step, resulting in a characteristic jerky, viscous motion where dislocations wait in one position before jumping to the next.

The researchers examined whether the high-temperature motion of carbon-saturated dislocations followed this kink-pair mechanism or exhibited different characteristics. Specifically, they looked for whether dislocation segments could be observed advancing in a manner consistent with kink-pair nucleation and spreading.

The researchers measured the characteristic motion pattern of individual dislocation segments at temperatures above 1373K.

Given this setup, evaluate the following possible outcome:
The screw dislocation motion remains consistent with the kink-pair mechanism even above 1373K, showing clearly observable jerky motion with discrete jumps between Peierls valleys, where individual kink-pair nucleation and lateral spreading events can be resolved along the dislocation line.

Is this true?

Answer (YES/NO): NO